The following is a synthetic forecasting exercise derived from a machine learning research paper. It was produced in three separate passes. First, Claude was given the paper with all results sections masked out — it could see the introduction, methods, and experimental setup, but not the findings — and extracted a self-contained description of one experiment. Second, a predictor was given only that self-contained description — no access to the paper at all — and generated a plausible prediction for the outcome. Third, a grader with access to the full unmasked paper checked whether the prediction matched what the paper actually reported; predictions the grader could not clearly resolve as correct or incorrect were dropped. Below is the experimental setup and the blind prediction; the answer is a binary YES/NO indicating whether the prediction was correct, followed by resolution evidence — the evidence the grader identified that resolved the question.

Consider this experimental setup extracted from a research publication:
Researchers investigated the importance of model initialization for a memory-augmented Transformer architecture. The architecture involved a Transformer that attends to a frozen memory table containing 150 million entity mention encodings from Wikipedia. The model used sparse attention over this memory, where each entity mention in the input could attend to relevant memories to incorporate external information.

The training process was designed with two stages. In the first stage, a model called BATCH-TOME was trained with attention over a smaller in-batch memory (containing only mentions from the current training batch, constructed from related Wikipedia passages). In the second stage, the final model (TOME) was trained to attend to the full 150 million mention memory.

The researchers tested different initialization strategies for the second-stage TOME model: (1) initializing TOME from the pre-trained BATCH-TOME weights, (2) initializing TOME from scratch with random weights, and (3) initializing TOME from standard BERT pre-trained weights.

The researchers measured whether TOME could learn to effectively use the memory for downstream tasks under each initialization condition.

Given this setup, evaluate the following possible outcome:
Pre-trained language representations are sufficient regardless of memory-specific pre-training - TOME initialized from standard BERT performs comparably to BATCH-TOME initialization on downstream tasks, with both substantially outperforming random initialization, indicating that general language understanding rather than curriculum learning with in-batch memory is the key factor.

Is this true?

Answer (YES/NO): NO